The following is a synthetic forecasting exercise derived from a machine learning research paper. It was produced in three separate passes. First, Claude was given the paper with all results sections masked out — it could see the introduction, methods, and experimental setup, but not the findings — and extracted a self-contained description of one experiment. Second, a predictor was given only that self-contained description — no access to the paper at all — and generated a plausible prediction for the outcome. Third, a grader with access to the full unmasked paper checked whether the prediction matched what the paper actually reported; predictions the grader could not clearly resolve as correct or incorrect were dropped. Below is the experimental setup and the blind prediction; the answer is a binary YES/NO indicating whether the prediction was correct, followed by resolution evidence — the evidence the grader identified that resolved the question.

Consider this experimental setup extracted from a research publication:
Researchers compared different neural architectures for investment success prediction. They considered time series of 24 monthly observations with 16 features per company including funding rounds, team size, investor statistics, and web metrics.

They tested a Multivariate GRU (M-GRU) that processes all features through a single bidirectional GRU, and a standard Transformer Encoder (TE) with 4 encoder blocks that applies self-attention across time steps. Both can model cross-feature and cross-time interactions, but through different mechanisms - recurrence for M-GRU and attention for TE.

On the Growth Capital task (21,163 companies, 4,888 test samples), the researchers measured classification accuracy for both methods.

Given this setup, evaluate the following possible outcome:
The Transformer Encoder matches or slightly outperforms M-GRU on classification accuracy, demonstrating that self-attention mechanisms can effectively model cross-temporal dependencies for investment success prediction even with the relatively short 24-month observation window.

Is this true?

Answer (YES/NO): YES